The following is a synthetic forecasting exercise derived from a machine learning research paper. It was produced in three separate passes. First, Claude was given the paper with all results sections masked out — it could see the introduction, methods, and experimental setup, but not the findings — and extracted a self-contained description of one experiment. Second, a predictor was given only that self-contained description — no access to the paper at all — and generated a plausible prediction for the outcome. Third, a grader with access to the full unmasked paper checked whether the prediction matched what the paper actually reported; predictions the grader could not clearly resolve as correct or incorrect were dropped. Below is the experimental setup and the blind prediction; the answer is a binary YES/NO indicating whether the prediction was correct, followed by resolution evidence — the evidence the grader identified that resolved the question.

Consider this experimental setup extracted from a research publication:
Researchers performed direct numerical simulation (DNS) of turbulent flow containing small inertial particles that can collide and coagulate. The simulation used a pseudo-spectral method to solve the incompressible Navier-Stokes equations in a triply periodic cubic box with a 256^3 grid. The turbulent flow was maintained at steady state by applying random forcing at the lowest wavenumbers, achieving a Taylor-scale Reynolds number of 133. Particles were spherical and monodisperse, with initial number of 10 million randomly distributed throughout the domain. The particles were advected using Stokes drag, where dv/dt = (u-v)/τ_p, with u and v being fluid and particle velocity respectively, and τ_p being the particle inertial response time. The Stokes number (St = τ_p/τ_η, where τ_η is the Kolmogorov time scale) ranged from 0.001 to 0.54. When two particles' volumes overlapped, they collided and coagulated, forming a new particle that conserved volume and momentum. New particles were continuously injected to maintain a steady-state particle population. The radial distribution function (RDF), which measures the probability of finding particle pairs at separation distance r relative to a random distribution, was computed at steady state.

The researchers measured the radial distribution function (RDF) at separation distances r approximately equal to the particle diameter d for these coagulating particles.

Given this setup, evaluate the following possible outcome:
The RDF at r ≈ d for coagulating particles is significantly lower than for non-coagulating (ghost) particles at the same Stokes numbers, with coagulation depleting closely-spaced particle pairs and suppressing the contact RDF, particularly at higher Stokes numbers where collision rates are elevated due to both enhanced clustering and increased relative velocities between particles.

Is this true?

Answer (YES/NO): NO